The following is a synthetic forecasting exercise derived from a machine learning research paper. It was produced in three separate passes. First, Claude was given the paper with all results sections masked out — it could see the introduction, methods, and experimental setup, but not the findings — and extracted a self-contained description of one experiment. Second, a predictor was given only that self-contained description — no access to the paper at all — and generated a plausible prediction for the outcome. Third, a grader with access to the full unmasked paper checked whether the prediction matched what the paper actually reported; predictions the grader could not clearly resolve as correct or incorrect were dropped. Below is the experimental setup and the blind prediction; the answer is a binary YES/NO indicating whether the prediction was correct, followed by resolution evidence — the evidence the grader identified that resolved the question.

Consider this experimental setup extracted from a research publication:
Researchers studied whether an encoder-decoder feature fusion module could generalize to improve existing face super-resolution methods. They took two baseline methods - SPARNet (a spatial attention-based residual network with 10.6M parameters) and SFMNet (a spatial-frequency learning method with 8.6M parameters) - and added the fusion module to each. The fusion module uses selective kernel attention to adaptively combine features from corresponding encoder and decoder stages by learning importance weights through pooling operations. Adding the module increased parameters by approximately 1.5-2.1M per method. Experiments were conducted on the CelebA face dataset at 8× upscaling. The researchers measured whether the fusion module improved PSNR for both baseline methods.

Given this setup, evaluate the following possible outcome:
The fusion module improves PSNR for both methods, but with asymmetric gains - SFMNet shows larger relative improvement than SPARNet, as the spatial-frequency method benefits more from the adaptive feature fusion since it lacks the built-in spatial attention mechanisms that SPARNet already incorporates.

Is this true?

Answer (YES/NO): NO